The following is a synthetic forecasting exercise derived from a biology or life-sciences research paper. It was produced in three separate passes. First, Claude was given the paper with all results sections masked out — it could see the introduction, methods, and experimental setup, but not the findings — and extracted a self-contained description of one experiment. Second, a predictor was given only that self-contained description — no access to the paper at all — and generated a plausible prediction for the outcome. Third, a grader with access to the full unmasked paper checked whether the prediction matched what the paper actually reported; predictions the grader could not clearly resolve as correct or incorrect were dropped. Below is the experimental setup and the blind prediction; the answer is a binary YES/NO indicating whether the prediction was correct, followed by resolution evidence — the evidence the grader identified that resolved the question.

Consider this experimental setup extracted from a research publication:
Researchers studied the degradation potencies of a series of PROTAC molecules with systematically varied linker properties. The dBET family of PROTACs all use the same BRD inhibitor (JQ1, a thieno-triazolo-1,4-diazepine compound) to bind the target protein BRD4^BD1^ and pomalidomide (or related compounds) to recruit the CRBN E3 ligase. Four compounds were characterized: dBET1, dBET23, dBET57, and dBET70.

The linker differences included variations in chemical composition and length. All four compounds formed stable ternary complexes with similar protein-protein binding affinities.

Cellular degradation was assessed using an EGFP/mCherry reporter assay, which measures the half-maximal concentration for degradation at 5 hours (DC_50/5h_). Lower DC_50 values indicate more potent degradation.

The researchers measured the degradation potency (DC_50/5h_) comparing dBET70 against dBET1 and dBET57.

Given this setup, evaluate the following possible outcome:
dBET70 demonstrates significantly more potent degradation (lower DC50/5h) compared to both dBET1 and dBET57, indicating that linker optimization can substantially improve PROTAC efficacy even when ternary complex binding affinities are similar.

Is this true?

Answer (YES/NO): YES